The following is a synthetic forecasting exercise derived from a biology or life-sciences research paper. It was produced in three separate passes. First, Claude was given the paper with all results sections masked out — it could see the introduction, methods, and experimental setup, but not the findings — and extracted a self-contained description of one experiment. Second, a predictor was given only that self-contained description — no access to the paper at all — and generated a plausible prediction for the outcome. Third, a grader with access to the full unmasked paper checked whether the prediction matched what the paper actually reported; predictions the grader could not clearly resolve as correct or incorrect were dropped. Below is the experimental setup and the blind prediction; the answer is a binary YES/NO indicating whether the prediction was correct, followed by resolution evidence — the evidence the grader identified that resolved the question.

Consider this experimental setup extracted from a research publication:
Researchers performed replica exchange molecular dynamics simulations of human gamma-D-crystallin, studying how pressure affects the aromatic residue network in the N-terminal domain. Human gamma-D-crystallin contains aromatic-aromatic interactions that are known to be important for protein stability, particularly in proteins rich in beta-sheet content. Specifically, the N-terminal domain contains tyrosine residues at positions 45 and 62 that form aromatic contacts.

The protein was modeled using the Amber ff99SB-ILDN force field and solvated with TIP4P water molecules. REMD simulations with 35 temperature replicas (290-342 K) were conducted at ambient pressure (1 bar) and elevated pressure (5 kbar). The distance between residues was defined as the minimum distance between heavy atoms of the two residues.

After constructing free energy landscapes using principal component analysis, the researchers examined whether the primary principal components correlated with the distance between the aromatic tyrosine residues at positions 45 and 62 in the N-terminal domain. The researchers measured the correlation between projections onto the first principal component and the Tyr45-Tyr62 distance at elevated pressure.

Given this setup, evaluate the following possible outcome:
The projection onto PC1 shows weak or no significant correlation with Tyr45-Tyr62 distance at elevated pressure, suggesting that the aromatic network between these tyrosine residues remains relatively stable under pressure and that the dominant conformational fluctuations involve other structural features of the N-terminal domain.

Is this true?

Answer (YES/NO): NO